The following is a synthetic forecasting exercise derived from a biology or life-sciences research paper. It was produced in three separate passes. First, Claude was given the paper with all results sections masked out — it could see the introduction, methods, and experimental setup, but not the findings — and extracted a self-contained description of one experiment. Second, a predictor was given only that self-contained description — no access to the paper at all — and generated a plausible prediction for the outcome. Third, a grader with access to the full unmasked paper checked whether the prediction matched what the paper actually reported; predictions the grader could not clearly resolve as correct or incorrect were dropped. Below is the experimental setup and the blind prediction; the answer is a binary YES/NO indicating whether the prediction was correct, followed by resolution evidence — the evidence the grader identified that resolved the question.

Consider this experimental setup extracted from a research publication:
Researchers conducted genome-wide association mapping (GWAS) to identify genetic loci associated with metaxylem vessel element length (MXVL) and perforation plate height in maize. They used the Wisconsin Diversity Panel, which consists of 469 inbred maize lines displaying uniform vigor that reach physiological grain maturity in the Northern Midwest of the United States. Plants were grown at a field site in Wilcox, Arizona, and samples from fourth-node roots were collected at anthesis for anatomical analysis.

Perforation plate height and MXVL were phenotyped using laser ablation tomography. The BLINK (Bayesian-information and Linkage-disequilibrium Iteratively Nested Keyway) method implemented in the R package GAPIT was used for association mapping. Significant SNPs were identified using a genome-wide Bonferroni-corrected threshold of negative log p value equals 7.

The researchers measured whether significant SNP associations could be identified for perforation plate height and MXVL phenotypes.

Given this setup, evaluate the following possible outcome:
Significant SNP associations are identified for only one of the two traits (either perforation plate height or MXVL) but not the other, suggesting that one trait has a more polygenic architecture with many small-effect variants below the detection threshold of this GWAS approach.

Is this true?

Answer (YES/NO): NO